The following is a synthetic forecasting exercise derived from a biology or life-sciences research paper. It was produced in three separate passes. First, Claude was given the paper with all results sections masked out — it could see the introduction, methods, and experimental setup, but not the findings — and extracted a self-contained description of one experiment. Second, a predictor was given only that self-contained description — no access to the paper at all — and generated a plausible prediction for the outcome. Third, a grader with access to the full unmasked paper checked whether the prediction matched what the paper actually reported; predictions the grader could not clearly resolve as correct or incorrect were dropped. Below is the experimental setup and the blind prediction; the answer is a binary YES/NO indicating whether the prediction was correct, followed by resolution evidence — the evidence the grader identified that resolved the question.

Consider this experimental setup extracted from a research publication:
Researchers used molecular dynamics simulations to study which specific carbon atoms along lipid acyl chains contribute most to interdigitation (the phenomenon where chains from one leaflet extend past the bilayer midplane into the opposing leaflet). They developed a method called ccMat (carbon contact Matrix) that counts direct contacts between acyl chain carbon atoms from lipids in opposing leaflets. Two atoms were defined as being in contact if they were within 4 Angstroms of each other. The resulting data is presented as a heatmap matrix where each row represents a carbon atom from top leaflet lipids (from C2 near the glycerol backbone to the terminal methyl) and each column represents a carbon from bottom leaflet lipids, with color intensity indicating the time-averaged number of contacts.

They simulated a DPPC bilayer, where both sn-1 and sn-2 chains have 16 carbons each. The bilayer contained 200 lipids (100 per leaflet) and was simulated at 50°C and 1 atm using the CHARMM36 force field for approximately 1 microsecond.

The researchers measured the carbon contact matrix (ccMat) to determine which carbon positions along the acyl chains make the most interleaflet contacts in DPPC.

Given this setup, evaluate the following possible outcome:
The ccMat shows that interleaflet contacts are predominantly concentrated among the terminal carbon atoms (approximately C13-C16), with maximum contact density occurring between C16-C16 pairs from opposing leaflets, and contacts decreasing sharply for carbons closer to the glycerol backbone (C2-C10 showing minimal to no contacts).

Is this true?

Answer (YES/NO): YES